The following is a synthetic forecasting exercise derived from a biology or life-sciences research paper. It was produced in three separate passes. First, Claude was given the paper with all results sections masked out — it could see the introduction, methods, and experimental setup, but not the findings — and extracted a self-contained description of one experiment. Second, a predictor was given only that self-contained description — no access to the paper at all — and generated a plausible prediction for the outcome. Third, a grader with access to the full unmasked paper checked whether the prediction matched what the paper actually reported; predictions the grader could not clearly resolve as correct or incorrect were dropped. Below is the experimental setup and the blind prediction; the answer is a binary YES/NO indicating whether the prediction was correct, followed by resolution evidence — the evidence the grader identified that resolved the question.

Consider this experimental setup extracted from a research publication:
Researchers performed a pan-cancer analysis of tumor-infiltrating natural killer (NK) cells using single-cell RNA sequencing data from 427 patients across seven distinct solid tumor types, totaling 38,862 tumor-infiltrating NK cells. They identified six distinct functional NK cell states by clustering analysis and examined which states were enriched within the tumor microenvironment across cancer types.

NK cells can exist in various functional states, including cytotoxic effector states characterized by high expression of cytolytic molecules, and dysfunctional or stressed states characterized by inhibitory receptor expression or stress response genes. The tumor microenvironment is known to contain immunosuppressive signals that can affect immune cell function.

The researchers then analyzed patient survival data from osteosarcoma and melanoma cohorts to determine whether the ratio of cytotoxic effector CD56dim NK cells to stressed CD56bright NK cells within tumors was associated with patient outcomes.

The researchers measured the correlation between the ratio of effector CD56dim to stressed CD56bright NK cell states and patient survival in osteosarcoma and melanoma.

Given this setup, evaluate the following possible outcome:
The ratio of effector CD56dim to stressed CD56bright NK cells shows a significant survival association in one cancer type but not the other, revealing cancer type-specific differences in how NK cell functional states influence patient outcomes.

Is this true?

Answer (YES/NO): NO